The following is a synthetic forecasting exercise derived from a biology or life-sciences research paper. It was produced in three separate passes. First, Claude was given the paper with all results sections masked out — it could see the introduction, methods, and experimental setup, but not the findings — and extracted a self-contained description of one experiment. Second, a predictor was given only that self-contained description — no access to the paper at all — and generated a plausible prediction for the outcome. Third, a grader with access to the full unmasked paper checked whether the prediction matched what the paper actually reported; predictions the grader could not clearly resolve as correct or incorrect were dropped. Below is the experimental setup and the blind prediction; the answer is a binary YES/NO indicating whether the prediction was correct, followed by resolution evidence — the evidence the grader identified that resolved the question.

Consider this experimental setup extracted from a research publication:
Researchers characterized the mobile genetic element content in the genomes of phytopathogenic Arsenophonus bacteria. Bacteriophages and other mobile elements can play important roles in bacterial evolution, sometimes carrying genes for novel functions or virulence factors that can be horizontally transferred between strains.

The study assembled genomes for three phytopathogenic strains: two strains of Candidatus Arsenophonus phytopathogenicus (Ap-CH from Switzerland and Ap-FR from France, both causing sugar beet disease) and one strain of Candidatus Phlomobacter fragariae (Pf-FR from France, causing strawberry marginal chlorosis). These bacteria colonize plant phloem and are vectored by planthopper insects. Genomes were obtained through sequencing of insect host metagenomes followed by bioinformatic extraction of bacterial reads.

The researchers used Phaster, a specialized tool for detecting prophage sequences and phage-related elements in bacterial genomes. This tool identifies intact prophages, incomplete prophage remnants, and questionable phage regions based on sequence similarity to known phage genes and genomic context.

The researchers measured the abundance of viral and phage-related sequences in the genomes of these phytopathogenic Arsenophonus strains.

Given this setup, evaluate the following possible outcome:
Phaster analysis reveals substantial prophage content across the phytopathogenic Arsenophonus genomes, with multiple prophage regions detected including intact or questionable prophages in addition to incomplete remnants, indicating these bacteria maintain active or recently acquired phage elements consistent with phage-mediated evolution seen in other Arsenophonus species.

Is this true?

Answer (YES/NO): YES